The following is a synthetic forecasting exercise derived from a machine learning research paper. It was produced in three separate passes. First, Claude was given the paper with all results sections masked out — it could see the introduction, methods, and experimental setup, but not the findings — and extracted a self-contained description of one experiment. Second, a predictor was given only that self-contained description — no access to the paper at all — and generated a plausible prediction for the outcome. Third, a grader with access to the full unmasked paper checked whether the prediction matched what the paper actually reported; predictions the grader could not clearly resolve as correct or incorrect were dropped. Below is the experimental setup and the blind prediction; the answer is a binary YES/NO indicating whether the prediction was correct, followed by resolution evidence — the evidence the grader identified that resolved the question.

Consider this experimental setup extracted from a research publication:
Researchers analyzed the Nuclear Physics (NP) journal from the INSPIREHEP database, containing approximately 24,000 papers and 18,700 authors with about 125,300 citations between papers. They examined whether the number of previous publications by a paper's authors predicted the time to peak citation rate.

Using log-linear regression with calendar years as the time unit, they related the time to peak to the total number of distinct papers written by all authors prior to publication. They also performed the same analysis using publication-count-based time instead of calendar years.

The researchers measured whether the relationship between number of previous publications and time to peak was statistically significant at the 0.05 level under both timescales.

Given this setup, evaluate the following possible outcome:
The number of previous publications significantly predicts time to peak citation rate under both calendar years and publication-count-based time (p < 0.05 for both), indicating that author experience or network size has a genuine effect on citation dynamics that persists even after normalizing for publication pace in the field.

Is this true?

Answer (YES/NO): NO